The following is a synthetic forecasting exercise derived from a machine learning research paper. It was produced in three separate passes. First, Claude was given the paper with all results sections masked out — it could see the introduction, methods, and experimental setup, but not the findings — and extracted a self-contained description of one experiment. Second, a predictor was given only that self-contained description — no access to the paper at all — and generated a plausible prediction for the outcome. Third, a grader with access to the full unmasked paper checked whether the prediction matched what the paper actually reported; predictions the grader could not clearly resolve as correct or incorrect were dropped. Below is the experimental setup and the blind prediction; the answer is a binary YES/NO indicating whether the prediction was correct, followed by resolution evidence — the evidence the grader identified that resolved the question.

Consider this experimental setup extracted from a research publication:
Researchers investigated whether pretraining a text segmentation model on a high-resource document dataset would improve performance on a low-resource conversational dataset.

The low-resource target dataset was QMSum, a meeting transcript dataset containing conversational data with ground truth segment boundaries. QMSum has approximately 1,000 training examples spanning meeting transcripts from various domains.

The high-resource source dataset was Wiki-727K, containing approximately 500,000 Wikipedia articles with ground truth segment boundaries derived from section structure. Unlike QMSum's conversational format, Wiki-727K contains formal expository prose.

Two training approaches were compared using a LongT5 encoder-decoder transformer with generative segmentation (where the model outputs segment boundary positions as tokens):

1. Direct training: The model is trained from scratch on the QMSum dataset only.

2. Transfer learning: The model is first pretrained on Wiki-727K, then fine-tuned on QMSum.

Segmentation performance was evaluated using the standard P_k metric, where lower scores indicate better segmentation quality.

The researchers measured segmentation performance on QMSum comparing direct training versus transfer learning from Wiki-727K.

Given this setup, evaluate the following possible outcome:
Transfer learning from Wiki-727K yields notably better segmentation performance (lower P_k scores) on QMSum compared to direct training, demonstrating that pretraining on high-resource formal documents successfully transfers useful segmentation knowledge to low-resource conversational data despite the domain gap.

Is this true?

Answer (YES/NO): YES